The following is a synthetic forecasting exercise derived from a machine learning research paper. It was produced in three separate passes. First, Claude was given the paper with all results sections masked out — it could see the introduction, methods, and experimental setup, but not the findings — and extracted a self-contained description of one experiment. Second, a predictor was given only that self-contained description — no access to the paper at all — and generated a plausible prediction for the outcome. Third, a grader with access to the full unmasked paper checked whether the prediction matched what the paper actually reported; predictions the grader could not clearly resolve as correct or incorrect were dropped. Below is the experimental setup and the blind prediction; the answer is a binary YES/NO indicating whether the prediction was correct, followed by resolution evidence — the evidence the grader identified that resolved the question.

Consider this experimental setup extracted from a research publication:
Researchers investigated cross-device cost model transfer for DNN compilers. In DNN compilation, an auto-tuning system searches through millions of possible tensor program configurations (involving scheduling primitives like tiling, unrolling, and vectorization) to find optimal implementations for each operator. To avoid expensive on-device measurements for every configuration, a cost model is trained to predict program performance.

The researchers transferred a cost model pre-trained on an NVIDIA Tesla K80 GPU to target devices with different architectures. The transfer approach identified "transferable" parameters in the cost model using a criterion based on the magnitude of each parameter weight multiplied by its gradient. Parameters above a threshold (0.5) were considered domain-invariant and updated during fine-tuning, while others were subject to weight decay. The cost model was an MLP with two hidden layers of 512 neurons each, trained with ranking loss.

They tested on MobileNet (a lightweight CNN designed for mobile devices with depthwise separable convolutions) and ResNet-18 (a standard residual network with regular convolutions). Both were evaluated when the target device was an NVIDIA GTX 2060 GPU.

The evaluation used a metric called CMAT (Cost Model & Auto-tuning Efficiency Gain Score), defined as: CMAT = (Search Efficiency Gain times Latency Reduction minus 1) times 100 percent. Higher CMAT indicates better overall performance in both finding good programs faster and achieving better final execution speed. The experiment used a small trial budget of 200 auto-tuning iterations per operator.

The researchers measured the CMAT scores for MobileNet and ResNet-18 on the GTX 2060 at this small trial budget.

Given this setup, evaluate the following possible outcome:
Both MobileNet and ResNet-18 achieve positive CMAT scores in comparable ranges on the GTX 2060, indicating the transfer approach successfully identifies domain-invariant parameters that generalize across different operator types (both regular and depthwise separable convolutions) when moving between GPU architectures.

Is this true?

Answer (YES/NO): NO